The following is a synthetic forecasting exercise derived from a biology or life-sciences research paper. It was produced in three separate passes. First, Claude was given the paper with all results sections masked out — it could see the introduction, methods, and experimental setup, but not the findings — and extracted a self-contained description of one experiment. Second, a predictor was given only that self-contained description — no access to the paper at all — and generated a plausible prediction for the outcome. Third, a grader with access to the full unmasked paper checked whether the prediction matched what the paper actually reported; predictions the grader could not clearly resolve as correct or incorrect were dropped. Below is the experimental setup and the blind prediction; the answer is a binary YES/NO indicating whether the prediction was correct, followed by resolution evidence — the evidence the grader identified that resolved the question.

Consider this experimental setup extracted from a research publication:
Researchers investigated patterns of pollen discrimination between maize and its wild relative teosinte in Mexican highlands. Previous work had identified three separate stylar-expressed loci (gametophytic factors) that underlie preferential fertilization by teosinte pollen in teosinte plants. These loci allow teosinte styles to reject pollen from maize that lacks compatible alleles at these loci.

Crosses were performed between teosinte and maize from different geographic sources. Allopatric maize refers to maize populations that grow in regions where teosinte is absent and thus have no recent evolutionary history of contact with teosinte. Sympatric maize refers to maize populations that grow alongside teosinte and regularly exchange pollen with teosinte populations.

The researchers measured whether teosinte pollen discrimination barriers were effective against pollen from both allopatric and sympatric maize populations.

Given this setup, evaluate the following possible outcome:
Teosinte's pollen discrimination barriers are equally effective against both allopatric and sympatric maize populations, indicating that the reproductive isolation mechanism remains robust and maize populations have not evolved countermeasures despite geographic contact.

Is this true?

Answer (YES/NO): NO